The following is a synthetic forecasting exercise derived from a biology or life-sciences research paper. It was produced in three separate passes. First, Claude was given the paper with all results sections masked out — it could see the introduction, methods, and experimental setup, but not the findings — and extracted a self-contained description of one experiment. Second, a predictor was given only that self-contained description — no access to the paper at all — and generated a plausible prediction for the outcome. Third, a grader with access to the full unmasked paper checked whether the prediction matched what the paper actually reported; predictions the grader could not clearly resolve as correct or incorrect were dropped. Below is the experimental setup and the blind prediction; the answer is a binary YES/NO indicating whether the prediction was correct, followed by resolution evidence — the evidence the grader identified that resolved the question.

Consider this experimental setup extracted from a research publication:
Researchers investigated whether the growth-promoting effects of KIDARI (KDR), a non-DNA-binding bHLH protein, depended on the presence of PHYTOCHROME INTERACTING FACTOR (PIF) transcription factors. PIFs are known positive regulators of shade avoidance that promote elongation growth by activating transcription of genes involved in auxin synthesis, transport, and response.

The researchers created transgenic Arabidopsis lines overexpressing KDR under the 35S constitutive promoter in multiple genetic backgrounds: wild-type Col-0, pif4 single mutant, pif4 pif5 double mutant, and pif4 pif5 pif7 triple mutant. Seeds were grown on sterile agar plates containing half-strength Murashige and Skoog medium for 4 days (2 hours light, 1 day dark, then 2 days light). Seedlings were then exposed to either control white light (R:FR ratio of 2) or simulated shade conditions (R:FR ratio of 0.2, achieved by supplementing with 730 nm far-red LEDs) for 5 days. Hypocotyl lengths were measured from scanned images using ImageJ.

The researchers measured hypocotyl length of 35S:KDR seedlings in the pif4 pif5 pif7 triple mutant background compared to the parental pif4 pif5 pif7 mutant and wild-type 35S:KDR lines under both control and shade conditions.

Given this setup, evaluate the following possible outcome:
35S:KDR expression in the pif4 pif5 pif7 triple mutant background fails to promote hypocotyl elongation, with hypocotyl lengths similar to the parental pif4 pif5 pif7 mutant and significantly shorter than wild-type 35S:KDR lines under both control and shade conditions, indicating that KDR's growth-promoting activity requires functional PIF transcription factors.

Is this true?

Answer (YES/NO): NO